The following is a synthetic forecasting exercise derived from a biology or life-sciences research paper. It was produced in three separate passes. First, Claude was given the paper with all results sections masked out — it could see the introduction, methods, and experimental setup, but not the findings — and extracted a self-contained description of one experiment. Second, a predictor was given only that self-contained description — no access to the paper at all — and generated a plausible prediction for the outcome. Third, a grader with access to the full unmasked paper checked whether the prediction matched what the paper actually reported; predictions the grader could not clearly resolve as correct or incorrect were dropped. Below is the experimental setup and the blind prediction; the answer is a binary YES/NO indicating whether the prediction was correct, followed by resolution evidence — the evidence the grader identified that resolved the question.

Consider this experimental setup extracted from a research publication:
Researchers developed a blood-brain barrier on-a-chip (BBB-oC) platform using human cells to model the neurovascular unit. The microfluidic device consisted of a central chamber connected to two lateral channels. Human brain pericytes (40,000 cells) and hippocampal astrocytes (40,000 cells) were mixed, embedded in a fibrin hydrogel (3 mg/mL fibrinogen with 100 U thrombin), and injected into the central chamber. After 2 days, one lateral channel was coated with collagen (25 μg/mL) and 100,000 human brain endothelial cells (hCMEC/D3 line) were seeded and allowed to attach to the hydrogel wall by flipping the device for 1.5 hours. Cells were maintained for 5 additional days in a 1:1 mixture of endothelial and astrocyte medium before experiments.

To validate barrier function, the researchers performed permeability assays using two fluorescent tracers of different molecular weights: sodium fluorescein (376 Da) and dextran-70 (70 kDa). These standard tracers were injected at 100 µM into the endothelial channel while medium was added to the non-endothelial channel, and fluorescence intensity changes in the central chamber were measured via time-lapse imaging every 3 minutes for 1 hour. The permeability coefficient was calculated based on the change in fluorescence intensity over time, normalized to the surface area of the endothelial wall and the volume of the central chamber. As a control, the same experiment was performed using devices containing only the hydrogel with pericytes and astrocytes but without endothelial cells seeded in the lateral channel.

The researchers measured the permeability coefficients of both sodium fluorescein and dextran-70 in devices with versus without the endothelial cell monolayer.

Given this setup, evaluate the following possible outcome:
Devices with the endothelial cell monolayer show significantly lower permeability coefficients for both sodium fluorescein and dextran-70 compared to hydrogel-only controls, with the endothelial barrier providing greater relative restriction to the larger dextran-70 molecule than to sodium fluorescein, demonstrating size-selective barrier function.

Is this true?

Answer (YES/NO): NO